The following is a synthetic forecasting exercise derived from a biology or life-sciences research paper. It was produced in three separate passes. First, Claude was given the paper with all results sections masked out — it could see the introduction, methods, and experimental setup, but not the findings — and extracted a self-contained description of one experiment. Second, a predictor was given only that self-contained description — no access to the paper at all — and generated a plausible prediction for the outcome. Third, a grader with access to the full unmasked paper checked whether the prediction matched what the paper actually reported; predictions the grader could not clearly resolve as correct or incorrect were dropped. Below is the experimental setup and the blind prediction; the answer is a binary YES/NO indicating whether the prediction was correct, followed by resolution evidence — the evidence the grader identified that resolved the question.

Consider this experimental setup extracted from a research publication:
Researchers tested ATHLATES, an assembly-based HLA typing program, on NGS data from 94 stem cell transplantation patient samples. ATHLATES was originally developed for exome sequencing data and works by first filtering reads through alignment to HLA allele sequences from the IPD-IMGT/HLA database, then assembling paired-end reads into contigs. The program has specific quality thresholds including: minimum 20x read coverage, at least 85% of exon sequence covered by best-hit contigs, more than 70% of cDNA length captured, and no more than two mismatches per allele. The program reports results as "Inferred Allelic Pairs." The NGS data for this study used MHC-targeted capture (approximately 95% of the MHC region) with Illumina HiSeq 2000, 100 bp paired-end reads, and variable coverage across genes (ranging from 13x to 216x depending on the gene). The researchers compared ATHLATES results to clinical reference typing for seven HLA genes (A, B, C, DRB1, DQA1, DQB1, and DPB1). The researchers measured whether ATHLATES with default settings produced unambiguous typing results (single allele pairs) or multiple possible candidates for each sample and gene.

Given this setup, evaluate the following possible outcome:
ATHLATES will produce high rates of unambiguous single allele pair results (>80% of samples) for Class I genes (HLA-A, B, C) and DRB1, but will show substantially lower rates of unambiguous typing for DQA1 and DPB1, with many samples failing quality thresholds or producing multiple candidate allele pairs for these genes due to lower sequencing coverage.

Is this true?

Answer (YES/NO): NO